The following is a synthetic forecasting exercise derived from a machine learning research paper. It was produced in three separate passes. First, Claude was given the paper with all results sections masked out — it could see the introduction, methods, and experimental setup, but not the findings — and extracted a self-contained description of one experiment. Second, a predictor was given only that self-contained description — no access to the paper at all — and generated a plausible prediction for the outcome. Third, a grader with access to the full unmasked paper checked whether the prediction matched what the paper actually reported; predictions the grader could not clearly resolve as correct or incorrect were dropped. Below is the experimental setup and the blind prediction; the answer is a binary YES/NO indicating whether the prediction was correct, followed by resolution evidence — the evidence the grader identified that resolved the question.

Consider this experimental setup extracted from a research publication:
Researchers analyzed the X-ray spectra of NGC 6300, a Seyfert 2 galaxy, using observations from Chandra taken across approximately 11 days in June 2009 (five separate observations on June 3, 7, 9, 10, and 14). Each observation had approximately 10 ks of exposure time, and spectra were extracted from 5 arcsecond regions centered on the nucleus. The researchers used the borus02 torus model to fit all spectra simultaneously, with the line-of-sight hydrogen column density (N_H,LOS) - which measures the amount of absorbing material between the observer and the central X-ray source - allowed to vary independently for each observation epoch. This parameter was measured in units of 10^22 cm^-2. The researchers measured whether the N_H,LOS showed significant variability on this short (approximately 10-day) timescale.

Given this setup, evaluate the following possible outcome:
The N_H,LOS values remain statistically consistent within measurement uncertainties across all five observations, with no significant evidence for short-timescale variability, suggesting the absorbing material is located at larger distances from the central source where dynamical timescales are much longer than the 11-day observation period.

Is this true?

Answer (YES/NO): YES